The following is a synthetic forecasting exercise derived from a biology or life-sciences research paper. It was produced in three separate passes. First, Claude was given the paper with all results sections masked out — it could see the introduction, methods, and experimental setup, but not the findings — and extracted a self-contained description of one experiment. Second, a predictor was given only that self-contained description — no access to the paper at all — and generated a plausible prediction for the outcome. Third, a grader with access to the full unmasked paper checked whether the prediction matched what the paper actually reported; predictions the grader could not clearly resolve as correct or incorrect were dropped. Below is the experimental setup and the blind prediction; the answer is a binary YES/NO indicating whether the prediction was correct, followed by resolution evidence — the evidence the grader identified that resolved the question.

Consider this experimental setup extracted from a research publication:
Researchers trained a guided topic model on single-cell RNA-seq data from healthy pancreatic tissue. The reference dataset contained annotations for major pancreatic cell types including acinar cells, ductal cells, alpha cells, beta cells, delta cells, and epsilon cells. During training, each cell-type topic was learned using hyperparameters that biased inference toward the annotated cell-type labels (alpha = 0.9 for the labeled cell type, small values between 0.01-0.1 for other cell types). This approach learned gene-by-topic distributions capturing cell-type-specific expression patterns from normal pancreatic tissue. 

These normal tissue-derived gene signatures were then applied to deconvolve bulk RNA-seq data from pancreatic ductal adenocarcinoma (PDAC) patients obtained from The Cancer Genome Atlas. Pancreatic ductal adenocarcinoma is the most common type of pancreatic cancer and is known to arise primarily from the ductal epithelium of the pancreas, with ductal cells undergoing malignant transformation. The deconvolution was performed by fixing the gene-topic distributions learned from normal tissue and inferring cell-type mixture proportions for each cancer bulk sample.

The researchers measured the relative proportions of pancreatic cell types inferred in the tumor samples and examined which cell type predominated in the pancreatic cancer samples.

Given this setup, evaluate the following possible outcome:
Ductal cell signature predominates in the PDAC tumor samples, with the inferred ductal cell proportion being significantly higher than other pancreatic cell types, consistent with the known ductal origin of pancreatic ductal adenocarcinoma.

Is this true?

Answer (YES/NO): YES